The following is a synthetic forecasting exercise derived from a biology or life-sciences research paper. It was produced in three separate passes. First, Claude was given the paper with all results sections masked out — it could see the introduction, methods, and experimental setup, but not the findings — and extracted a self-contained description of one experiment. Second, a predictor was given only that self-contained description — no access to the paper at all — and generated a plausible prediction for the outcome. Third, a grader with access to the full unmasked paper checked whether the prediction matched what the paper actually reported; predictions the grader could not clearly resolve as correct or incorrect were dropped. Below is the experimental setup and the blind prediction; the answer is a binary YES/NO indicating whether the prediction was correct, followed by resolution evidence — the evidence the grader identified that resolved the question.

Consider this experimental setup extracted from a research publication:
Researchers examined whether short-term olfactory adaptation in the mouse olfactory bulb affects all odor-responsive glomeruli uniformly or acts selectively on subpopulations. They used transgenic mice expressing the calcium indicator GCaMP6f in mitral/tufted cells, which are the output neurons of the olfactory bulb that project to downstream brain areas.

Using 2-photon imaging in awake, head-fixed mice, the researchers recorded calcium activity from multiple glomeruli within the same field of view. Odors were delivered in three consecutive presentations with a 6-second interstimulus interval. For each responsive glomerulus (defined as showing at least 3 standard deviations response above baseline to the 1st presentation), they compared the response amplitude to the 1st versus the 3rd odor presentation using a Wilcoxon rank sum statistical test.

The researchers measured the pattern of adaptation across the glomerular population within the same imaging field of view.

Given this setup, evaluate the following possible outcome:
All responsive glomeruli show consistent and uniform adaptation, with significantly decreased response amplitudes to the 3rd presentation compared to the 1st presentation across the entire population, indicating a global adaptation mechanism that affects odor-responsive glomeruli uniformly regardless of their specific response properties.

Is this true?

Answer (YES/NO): NO